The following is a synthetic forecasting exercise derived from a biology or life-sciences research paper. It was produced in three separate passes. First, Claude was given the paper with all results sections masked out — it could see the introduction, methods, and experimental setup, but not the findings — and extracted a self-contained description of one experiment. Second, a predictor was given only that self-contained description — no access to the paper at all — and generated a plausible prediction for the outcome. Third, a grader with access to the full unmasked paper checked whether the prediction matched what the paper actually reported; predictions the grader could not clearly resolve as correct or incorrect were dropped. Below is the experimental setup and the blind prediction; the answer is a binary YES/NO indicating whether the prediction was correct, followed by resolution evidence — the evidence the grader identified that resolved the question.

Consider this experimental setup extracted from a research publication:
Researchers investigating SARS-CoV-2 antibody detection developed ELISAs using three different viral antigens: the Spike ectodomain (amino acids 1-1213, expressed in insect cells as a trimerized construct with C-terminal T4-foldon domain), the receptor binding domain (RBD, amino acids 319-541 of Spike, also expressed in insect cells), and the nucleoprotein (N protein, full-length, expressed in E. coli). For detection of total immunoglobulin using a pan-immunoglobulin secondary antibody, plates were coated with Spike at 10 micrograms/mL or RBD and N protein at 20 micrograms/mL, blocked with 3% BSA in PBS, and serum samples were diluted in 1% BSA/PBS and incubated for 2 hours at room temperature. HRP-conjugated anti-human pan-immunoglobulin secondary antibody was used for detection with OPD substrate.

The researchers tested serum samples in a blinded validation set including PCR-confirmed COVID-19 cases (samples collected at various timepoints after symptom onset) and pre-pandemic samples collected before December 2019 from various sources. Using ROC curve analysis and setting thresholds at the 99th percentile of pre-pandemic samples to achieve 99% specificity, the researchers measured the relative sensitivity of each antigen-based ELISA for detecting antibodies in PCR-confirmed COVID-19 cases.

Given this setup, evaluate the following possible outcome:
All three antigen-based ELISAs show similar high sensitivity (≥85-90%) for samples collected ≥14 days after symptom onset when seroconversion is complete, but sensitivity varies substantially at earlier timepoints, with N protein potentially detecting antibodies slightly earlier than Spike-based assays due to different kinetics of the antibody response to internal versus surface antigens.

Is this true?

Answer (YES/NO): NO